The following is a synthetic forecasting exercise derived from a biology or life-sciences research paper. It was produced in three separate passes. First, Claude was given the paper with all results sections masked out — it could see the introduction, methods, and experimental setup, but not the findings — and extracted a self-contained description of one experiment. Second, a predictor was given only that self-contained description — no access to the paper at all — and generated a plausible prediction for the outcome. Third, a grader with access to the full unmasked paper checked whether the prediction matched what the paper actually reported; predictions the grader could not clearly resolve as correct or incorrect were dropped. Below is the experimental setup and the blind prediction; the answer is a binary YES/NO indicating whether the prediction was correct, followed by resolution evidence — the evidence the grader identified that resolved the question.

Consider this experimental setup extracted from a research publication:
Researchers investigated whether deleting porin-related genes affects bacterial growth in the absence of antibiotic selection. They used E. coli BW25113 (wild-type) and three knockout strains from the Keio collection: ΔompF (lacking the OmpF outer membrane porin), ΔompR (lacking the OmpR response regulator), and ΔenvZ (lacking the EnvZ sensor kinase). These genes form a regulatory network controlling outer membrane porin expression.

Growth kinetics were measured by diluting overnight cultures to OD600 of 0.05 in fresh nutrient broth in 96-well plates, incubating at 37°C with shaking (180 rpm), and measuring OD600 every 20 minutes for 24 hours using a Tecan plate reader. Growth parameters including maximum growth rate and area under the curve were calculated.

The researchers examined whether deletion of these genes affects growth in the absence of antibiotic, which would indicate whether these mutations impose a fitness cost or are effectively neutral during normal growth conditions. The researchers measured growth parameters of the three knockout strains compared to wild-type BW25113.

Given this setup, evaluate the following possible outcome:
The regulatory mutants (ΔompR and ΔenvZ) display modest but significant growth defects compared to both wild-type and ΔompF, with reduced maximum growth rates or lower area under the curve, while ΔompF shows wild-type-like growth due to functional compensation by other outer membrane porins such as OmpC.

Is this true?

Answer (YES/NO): NO